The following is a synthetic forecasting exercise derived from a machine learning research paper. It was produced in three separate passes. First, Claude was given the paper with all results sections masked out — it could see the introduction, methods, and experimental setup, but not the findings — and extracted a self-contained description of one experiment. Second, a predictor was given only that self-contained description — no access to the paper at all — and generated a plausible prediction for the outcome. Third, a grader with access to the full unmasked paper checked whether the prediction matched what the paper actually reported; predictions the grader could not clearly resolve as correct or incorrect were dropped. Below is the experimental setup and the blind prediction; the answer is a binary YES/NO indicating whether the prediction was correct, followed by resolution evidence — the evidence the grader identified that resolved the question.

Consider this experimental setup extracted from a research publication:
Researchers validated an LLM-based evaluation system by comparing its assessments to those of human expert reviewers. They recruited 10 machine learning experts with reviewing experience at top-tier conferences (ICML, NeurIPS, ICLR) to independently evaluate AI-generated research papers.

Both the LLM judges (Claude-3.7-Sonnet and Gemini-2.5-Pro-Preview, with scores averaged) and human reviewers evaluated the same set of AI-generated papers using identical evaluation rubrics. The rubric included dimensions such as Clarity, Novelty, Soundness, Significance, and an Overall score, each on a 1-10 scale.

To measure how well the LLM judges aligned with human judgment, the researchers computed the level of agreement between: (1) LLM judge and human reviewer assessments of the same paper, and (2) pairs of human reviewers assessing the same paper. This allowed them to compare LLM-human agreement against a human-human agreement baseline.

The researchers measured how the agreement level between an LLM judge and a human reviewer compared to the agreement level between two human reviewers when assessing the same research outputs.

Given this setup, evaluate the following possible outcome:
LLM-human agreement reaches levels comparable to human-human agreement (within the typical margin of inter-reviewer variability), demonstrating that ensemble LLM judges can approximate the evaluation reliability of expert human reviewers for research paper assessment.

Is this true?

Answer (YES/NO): YES